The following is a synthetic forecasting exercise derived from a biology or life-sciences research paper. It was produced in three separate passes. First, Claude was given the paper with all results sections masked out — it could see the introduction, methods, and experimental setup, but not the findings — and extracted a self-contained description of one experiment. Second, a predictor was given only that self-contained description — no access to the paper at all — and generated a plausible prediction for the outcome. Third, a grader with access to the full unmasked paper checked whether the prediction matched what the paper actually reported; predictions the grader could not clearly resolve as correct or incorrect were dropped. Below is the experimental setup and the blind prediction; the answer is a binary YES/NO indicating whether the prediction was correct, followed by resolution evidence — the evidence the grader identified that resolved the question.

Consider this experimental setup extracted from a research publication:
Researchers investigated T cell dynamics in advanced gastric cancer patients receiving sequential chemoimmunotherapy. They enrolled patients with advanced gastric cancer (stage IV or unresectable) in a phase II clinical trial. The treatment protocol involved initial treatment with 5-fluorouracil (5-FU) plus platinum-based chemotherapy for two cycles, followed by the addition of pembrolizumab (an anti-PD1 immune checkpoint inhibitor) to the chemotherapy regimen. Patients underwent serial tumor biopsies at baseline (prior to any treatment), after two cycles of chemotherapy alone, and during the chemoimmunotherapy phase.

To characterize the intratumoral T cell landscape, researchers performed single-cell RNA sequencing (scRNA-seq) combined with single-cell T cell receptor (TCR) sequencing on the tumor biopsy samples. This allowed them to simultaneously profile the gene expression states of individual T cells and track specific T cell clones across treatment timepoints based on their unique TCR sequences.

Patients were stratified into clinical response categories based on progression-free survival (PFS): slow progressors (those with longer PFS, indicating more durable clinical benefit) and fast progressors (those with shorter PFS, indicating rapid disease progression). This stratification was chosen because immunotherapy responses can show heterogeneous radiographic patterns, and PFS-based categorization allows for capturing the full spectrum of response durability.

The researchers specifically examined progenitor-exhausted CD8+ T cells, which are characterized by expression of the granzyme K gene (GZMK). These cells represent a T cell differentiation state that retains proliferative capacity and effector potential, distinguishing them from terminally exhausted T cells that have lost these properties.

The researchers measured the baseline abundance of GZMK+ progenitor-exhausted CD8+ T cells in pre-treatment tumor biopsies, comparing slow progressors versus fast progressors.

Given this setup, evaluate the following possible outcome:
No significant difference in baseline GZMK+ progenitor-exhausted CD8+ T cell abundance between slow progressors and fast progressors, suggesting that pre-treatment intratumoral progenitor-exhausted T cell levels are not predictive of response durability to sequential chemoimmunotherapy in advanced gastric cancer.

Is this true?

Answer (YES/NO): NO